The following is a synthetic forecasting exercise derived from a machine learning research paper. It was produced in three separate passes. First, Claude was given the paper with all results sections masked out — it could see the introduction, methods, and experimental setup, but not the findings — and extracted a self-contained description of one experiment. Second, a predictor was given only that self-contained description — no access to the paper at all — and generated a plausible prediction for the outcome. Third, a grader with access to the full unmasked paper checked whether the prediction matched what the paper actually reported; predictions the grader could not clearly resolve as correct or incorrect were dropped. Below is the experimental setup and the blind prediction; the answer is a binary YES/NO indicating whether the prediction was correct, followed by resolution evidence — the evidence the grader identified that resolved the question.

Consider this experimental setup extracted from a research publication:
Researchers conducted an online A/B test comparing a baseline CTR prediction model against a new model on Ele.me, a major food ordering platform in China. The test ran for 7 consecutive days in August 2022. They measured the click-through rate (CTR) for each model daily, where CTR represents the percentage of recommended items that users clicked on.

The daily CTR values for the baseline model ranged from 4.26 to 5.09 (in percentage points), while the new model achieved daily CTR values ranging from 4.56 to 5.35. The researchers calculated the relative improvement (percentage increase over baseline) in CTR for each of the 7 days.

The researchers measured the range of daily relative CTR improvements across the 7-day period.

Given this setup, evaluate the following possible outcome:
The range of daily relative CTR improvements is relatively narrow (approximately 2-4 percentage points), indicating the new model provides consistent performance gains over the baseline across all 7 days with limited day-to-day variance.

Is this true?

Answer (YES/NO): YES